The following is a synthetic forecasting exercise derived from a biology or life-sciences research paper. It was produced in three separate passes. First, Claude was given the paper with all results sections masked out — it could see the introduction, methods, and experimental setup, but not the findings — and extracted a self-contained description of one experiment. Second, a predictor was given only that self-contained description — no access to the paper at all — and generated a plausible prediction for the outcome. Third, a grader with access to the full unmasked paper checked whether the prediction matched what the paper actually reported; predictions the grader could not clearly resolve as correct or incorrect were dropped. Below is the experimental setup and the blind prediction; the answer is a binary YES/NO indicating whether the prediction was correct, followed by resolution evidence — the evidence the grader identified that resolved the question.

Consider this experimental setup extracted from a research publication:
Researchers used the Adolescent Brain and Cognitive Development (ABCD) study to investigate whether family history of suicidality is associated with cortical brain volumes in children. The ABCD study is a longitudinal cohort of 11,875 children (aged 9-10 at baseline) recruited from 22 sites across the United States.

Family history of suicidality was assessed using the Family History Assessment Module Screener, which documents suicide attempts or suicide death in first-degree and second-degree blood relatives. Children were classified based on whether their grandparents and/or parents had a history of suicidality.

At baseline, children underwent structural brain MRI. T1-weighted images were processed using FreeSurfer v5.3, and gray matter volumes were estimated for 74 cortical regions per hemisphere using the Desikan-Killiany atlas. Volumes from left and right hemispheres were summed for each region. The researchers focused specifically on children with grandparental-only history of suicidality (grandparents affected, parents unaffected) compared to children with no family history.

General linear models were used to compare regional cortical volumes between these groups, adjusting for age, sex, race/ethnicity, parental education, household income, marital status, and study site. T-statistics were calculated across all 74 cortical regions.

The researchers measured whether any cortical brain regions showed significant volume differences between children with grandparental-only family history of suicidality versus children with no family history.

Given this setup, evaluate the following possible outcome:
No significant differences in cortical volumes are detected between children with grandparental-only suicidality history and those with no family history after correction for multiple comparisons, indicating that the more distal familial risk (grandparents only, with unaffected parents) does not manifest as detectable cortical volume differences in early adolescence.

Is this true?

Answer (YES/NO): NO